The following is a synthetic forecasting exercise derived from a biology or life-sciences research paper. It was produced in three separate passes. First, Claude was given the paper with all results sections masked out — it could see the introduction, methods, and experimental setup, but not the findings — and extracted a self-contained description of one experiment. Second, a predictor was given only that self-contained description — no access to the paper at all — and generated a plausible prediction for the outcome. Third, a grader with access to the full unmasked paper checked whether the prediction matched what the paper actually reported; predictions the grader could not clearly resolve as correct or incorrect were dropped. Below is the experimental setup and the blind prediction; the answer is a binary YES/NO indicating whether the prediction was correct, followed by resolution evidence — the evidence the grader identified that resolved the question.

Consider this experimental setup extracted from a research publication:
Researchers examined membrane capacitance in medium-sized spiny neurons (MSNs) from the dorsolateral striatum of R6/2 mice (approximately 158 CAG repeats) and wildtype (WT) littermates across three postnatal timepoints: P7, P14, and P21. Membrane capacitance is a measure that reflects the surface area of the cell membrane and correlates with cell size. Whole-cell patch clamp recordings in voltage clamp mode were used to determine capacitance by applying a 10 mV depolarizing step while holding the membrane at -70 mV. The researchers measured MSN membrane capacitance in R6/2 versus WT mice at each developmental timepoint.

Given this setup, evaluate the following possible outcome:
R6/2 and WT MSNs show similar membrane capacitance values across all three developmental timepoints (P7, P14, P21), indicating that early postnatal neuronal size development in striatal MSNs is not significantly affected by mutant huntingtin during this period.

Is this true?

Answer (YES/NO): NO